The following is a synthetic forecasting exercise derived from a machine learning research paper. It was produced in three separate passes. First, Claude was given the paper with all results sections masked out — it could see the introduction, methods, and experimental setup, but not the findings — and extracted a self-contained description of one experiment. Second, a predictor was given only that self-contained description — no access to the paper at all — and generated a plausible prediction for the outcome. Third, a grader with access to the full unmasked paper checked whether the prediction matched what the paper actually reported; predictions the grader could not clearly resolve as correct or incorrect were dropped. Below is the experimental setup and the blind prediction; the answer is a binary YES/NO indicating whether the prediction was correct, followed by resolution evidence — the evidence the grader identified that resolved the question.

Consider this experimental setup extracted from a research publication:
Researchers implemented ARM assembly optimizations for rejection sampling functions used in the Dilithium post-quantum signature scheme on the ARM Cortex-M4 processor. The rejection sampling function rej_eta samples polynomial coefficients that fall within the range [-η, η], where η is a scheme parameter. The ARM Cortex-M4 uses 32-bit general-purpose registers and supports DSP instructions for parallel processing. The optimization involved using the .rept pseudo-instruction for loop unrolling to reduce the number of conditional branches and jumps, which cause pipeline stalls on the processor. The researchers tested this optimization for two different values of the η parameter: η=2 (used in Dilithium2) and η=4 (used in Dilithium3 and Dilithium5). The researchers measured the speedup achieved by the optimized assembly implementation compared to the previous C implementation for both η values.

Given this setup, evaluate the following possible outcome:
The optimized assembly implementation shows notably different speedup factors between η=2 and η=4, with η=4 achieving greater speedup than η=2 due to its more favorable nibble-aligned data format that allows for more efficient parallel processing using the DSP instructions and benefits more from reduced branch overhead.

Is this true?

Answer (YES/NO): NO